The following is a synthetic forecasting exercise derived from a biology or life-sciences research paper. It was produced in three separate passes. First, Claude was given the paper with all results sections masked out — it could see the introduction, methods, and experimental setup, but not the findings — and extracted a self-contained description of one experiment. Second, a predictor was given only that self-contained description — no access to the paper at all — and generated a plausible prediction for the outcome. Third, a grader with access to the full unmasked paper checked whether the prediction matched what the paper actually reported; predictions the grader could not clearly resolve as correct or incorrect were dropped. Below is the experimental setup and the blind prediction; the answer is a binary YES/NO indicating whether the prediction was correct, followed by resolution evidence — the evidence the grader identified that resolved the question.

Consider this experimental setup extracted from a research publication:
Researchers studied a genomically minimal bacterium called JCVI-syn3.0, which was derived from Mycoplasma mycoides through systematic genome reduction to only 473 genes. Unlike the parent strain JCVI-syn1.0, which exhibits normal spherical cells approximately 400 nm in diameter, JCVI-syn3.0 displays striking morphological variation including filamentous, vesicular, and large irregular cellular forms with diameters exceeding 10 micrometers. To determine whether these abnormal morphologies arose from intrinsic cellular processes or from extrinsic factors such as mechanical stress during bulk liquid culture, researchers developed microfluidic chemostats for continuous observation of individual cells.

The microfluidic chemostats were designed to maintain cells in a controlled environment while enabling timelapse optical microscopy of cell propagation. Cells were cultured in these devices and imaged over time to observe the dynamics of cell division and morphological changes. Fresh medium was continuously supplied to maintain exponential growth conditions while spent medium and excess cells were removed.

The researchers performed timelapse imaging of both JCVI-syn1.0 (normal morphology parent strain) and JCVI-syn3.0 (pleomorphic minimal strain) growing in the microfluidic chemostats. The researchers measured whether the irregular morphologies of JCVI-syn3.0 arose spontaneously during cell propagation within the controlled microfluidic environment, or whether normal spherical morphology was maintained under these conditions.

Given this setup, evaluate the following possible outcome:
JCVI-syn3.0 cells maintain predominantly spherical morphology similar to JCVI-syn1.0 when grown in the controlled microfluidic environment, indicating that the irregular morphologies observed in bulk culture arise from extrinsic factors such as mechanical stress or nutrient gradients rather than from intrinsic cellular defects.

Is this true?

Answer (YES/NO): NO